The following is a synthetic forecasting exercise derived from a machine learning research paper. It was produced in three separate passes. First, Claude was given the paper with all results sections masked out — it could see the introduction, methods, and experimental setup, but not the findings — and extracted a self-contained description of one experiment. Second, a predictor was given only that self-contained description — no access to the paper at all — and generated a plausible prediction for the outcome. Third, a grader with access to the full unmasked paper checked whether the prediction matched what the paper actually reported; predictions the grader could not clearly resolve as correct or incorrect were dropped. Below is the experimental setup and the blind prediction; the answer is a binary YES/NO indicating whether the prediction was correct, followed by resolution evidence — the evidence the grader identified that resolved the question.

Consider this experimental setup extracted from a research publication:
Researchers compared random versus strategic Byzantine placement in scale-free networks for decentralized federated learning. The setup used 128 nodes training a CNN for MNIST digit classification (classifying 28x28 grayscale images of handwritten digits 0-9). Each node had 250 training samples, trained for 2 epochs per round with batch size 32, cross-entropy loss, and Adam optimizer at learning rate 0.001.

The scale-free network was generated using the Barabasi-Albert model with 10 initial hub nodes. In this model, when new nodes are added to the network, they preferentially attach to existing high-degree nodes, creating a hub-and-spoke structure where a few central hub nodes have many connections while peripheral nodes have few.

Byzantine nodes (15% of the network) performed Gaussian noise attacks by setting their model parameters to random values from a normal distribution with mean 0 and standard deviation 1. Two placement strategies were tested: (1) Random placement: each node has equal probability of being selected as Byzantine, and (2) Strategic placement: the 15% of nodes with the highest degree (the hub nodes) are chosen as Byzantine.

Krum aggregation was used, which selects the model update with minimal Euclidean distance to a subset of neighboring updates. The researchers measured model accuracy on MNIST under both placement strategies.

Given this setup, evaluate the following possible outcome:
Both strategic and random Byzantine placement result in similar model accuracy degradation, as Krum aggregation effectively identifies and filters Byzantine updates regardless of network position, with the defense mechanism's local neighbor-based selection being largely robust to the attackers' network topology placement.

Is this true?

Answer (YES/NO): NO